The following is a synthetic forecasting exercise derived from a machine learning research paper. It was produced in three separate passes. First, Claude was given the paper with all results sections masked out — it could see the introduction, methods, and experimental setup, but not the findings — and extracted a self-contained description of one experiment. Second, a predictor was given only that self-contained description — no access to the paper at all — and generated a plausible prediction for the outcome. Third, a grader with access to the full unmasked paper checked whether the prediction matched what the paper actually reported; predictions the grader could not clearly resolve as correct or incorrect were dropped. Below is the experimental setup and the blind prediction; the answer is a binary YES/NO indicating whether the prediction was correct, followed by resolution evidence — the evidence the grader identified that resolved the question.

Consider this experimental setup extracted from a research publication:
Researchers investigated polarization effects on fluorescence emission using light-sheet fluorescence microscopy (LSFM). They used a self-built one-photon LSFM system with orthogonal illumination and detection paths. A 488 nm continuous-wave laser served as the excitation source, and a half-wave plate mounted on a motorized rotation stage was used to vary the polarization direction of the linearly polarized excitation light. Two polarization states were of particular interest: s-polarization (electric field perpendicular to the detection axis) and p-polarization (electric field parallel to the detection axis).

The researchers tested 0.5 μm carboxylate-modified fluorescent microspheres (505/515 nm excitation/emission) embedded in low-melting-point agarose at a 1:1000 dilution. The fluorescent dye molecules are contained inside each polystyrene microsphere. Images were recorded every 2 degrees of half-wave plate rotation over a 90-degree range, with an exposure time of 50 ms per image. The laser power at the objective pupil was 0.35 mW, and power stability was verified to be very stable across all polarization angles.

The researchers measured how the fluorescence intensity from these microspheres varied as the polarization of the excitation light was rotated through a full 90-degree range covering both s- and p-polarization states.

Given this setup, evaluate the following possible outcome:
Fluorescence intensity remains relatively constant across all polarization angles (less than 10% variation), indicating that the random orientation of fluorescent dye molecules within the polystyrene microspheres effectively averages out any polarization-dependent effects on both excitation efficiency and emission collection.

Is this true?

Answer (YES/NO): YES